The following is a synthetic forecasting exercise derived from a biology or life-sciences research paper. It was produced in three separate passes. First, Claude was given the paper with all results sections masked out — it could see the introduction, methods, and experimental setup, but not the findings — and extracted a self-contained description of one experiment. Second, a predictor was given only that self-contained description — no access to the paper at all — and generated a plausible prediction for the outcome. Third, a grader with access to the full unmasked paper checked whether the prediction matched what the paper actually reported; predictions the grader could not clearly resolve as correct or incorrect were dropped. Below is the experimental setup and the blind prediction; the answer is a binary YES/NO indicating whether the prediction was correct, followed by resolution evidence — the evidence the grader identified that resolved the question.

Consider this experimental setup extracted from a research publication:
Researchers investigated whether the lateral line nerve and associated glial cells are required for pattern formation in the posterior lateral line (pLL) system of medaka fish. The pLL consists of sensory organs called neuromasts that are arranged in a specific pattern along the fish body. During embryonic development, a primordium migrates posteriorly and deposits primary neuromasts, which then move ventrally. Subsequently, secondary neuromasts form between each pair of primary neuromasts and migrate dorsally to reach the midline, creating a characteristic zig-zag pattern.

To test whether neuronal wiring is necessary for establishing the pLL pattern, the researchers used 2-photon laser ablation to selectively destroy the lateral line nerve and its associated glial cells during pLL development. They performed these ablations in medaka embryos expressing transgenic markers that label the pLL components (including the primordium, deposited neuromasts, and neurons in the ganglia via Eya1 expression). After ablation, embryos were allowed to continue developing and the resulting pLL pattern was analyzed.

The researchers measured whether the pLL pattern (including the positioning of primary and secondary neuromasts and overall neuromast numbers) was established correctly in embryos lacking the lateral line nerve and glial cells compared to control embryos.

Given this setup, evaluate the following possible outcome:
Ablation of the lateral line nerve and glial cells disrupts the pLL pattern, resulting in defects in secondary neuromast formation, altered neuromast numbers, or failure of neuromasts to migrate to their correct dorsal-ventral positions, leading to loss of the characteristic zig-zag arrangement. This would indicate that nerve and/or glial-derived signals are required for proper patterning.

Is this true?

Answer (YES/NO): NO